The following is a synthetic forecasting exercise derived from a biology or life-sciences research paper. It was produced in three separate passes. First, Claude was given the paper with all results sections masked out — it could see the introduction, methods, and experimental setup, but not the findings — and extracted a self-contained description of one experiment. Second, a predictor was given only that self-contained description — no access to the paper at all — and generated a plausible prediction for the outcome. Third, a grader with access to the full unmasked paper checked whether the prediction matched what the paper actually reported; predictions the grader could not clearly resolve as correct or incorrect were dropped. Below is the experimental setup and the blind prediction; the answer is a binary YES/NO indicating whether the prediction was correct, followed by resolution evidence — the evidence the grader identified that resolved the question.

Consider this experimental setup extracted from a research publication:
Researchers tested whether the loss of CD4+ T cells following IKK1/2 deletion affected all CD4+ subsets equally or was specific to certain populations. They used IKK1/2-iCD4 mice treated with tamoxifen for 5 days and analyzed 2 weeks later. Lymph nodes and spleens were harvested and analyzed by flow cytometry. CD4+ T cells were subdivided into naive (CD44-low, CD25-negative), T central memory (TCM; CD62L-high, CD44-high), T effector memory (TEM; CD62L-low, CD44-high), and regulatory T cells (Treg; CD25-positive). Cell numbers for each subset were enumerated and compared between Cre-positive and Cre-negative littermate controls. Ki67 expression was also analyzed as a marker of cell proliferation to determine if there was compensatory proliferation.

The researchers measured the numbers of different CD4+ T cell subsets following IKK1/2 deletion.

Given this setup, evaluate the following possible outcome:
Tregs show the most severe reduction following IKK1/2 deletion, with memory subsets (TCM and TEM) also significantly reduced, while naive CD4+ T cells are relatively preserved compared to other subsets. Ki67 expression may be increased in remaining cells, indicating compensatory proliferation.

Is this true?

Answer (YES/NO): NO